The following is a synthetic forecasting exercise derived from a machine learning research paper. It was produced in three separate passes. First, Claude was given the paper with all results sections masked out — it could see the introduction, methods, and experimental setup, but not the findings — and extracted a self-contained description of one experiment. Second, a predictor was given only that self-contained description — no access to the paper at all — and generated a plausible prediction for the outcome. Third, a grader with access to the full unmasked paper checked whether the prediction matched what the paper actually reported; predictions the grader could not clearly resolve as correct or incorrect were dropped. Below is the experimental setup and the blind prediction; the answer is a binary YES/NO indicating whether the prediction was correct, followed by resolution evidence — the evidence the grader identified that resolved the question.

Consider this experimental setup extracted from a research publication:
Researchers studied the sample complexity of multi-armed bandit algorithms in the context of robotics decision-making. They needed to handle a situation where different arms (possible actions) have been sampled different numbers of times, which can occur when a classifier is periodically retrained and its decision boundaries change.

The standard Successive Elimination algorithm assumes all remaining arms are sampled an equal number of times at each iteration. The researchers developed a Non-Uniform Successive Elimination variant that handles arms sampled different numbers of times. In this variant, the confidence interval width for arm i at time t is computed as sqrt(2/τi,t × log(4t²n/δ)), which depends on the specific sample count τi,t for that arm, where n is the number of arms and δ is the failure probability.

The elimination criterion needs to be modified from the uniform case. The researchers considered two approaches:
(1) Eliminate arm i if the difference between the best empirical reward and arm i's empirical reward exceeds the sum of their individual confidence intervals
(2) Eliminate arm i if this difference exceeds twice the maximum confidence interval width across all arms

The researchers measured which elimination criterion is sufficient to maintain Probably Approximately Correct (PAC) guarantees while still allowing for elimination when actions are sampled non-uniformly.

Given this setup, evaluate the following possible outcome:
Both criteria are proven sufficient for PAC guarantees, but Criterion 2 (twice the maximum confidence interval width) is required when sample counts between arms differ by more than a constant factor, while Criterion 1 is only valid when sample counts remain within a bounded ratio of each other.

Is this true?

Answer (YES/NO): NO